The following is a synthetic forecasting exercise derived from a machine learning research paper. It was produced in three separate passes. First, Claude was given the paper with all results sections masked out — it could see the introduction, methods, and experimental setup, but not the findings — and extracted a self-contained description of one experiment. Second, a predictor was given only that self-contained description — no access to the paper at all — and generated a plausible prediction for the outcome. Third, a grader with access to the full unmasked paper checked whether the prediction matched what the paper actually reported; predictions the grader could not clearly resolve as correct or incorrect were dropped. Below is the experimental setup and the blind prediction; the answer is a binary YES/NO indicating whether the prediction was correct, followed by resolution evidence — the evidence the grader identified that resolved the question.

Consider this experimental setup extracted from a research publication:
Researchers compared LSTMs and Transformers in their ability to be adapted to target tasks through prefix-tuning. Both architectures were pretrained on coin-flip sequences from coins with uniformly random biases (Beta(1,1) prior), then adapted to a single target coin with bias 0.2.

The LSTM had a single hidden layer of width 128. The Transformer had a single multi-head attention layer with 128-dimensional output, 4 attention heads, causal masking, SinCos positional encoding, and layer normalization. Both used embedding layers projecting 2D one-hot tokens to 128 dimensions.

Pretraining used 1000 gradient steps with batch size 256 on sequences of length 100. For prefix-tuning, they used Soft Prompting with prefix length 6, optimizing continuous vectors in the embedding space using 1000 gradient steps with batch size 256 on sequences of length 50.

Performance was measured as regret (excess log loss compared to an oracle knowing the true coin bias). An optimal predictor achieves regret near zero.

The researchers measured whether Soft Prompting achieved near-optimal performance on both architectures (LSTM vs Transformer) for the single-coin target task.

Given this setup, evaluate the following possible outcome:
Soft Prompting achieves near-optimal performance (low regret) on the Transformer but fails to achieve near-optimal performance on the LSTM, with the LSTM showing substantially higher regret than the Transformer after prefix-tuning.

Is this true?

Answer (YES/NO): NO